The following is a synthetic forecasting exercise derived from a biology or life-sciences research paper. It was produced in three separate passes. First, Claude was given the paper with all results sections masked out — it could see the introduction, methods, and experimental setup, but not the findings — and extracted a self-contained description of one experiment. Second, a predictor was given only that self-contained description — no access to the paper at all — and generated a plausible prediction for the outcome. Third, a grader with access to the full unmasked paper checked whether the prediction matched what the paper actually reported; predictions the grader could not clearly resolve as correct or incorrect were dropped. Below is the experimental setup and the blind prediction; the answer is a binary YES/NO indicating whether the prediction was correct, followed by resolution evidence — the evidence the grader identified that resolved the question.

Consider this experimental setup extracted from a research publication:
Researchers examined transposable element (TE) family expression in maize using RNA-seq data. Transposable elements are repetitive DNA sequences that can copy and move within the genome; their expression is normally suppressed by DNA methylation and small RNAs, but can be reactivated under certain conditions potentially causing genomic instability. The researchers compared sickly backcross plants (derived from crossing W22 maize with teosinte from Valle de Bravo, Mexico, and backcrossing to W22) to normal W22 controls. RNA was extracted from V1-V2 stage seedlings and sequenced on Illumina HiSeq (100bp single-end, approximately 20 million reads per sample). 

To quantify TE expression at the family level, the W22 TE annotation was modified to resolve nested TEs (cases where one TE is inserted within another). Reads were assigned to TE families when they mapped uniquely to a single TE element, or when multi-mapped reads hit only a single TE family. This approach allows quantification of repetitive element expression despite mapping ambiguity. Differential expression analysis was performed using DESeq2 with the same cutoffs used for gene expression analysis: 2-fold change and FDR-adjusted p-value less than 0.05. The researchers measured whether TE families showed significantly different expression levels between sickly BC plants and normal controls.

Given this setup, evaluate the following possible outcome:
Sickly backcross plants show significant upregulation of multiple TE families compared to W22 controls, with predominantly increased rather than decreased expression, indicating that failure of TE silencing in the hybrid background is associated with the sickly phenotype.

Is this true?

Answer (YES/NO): YES